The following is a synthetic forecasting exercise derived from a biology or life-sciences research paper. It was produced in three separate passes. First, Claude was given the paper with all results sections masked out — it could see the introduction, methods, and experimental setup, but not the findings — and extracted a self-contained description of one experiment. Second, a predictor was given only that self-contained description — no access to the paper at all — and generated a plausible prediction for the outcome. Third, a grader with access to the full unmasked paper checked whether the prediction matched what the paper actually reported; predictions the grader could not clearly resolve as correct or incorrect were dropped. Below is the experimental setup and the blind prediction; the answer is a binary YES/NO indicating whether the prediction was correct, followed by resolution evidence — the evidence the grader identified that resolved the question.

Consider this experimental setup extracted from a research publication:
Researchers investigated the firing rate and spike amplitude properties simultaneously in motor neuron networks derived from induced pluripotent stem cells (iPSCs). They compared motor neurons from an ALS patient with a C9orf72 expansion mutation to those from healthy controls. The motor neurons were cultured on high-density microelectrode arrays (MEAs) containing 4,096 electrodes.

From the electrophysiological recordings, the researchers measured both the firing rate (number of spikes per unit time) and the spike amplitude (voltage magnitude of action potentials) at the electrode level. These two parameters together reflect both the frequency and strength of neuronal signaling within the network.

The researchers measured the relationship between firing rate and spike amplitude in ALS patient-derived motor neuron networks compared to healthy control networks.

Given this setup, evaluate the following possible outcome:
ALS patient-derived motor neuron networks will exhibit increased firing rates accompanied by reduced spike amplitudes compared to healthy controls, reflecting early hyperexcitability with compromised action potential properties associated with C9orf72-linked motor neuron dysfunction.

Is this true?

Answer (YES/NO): YES